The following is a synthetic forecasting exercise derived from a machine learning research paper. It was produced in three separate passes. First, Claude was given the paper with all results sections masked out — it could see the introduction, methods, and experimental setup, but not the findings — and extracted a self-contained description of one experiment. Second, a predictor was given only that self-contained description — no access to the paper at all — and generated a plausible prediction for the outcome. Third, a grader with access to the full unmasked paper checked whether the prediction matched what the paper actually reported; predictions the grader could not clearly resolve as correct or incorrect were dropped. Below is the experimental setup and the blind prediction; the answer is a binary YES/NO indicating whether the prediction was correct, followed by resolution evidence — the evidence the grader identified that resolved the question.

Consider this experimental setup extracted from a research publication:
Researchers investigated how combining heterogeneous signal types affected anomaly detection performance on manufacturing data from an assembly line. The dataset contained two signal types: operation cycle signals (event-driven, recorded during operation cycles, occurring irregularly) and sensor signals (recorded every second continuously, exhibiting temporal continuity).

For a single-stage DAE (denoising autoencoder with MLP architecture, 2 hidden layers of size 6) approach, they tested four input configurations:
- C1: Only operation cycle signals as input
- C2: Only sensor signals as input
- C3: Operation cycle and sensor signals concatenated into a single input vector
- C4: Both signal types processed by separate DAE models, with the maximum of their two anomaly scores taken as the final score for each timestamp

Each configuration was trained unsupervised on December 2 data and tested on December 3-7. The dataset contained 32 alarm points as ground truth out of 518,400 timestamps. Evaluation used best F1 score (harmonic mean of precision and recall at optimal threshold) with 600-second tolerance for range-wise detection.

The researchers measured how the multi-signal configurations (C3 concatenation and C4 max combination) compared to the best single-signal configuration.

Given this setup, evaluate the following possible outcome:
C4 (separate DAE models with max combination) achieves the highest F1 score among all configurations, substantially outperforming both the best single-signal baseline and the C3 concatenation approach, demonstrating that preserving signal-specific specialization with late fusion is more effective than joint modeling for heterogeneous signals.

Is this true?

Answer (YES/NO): NO